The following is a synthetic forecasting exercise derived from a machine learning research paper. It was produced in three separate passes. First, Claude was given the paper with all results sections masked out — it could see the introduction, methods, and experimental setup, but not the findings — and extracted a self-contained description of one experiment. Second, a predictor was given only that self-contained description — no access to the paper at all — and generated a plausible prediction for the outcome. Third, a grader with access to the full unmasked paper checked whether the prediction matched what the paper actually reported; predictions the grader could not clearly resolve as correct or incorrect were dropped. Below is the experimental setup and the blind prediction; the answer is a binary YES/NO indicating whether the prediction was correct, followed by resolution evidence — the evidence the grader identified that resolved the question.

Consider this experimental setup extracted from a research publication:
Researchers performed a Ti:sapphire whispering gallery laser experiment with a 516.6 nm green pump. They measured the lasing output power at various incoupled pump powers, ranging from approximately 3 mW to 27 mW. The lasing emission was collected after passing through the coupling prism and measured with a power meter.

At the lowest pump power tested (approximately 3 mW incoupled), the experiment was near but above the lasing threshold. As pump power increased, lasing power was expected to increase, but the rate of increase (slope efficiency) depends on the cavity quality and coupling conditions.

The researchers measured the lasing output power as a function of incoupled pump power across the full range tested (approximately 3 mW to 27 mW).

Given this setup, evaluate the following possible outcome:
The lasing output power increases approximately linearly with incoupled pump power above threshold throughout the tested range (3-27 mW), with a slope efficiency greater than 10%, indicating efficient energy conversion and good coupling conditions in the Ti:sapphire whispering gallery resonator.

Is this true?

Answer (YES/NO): NO